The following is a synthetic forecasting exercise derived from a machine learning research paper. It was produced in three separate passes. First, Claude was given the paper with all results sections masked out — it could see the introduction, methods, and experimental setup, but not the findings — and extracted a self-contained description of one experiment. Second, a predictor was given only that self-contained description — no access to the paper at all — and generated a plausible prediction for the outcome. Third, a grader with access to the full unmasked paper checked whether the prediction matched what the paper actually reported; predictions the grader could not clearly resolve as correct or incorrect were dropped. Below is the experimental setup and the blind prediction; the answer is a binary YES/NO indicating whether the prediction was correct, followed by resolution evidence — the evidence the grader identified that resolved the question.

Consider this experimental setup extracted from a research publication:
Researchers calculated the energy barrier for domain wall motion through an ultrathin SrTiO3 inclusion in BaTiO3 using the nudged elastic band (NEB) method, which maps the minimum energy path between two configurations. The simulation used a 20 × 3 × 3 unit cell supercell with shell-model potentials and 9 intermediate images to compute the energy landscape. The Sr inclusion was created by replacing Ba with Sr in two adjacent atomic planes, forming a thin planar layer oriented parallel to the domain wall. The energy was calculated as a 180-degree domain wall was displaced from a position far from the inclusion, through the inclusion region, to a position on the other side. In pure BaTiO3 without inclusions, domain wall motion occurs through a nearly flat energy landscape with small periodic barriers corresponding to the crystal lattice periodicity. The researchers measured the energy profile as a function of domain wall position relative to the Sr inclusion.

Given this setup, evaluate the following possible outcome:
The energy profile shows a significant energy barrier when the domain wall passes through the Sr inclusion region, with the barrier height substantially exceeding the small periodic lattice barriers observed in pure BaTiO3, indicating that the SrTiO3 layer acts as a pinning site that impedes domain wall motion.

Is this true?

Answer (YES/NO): YES